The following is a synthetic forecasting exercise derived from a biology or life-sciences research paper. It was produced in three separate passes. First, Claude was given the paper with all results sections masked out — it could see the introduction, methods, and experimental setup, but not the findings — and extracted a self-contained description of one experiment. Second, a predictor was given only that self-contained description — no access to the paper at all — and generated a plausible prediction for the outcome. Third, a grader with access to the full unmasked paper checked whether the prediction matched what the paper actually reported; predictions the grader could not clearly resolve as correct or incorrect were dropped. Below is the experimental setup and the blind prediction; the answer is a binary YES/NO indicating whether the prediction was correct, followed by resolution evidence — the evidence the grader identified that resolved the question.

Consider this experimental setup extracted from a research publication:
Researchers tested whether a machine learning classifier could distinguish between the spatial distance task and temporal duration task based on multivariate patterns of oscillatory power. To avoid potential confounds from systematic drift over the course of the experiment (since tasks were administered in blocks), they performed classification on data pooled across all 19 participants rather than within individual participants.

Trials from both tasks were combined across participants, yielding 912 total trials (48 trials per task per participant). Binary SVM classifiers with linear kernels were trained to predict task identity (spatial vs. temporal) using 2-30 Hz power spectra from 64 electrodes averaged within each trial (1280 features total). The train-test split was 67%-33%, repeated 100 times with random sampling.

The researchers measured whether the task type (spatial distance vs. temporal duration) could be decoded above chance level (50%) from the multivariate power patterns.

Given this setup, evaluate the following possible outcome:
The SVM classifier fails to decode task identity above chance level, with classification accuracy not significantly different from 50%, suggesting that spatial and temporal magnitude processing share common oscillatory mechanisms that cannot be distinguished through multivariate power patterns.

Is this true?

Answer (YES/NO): NO